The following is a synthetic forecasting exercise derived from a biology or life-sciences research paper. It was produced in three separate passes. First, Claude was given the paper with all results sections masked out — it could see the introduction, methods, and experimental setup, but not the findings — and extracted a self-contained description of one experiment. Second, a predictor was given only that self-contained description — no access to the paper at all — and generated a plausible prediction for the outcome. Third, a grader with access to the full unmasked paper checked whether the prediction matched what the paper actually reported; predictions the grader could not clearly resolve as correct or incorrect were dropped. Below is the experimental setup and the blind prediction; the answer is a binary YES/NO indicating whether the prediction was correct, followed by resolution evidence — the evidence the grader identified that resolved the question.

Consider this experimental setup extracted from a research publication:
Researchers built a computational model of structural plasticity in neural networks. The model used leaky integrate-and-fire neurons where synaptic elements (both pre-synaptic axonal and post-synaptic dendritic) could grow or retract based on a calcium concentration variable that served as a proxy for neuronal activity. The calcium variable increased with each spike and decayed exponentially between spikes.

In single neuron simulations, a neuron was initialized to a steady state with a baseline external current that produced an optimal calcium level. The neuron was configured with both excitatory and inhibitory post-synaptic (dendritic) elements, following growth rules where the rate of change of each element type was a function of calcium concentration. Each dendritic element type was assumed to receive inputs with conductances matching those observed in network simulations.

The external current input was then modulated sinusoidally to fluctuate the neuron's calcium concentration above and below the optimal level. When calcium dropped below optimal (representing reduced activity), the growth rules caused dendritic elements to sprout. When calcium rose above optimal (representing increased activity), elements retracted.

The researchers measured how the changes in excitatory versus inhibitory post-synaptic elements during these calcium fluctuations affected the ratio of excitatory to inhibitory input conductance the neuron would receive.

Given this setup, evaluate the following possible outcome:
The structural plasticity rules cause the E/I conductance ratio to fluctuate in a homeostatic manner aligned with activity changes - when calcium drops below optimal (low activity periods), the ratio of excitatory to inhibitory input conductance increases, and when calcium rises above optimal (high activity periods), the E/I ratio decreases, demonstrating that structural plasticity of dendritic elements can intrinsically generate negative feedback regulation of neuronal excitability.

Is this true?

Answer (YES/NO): YES